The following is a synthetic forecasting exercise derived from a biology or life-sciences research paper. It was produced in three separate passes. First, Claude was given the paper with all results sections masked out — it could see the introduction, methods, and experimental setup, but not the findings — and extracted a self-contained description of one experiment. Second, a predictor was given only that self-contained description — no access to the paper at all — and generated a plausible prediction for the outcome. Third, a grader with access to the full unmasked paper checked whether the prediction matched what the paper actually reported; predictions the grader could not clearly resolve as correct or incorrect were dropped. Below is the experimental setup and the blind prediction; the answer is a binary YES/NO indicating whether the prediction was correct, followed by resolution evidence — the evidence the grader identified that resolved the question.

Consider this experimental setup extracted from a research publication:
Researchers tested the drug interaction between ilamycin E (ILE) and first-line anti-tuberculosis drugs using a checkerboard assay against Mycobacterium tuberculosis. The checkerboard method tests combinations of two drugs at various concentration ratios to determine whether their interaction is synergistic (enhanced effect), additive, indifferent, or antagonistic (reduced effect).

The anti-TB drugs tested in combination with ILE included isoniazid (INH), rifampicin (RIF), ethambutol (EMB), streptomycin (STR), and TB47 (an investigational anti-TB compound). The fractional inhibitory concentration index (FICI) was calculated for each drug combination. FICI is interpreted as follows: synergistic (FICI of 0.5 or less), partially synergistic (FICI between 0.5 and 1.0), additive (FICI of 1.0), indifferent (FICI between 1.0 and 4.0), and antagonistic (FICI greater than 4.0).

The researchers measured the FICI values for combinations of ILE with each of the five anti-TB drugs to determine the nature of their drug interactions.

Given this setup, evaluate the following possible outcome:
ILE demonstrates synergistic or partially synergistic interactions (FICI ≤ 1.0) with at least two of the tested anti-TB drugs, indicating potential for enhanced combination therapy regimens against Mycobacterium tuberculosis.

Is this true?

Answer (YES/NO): YES